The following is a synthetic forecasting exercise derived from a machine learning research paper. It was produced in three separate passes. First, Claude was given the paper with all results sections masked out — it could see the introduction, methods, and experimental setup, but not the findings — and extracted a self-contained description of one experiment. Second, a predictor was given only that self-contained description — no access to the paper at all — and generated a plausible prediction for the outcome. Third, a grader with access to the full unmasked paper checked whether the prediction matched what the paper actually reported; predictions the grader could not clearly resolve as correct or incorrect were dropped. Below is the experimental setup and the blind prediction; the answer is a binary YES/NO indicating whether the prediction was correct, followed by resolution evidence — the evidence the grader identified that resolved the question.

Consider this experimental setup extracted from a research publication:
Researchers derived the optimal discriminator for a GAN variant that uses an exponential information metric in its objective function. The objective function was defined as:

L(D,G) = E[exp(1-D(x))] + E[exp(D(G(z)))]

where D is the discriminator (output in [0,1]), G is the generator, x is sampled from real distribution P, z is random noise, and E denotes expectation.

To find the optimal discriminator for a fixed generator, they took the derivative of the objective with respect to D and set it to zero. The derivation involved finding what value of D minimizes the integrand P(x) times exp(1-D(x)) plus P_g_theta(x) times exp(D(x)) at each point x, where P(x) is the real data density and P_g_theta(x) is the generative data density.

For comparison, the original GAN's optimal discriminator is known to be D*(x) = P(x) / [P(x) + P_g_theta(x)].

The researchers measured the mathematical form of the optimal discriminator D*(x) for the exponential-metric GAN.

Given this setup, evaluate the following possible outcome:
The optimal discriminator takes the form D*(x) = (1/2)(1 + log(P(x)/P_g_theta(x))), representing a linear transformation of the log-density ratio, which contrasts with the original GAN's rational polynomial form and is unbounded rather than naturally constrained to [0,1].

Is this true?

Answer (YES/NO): YES